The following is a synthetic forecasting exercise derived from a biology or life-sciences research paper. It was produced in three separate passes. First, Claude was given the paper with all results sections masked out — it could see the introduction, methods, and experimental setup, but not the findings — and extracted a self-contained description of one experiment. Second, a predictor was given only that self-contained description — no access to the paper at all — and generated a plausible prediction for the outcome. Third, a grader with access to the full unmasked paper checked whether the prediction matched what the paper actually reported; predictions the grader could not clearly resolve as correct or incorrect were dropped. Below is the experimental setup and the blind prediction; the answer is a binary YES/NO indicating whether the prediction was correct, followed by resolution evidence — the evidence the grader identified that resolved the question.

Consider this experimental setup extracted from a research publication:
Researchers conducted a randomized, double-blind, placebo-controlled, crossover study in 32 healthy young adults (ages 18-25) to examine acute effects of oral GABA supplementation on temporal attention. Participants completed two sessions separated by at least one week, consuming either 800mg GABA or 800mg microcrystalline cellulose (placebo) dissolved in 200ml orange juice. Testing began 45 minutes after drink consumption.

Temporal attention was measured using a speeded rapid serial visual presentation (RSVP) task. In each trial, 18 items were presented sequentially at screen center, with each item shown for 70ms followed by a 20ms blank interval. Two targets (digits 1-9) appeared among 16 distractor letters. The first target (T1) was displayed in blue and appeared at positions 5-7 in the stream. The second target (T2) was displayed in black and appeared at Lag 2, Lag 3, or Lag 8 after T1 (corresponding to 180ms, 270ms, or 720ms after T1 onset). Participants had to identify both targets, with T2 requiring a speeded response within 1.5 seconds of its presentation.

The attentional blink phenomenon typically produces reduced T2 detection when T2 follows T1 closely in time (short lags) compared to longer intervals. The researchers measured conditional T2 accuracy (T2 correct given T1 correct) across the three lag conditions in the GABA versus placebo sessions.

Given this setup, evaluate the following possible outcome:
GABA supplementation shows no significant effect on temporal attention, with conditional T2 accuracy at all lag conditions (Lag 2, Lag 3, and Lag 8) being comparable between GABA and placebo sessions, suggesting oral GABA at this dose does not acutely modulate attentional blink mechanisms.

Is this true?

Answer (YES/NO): YES